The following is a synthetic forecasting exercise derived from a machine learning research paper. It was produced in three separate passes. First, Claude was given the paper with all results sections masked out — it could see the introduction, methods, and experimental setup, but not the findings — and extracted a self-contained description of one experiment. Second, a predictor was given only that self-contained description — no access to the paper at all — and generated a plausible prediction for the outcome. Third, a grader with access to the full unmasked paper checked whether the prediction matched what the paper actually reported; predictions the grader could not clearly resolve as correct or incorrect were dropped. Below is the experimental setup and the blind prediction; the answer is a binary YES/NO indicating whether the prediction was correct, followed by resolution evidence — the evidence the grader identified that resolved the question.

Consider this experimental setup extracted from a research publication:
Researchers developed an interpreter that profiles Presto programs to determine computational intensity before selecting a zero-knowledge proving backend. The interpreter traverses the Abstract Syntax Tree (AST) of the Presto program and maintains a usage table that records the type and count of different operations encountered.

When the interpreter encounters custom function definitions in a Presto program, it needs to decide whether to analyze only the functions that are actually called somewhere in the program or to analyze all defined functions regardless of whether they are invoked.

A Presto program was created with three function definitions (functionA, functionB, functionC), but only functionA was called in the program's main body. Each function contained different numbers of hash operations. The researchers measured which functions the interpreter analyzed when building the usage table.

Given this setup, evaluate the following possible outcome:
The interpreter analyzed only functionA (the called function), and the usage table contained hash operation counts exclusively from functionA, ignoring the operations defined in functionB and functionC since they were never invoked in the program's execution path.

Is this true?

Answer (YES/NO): NO